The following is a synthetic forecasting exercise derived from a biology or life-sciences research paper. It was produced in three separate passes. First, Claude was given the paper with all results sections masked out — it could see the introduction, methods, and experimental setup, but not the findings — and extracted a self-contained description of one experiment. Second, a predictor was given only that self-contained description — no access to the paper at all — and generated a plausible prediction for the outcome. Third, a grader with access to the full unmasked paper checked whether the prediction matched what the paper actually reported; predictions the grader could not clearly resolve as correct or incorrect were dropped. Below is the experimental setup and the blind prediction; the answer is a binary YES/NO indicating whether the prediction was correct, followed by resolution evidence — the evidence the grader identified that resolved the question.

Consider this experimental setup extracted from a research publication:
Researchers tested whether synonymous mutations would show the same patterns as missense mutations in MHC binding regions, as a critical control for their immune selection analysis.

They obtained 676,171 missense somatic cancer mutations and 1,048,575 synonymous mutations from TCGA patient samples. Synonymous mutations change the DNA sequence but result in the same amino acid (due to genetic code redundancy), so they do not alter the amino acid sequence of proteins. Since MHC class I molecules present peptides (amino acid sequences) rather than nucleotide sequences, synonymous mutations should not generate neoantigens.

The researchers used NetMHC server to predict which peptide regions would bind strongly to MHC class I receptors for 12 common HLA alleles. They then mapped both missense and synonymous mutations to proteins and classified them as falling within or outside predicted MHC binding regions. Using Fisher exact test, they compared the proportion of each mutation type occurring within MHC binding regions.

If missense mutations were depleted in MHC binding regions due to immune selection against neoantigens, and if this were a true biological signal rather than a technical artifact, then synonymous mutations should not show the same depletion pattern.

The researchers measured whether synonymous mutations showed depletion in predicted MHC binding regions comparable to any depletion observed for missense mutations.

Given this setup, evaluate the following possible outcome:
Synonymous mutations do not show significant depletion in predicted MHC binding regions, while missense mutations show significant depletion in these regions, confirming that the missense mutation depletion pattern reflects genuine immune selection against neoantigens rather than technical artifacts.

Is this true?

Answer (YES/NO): YES